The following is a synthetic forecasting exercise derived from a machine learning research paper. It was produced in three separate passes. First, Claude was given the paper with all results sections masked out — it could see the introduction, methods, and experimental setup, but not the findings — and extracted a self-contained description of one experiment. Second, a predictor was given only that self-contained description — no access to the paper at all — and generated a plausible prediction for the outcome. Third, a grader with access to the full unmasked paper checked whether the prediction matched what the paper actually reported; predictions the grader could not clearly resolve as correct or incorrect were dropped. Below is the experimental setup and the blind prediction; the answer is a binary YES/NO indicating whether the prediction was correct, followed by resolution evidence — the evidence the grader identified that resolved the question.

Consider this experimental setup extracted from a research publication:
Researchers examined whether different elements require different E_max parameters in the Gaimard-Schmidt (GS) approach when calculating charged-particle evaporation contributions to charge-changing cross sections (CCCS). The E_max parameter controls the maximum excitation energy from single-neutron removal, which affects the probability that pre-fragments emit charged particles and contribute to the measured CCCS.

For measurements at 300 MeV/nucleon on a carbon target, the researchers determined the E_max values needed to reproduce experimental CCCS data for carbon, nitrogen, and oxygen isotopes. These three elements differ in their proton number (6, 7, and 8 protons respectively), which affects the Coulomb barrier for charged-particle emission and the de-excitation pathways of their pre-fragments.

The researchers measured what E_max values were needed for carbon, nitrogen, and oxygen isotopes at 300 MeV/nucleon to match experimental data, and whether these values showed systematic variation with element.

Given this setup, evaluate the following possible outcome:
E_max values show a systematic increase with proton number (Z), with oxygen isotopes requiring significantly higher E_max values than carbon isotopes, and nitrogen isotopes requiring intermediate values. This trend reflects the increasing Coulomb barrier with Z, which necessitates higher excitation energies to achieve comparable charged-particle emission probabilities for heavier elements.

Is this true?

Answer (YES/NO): NO